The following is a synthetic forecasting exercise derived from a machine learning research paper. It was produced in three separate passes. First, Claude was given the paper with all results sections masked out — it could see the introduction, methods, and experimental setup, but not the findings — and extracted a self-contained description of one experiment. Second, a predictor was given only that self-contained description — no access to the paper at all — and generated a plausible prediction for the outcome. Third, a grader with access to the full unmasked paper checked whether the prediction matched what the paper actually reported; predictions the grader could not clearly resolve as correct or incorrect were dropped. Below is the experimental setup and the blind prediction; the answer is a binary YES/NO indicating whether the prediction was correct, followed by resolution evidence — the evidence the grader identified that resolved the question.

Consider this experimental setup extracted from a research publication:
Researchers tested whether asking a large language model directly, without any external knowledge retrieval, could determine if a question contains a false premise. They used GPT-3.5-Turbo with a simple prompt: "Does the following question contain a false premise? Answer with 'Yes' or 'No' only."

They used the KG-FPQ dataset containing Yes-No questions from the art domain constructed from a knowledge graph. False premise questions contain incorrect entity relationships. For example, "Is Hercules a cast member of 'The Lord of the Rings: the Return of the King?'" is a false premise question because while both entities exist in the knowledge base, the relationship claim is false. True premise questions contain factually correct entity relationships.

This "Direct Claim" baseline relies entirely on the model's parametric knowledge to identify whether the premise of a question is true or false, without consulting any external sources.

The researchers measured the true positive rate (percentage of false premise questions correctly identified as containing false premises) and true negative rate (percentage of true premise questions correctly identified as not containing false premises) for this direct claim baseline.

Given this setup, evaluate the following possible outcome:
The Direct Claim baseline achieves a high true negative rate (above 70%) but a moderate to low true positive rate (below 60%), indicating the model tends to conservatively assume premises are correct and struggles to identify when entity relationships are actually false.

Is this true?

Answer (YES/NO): YES